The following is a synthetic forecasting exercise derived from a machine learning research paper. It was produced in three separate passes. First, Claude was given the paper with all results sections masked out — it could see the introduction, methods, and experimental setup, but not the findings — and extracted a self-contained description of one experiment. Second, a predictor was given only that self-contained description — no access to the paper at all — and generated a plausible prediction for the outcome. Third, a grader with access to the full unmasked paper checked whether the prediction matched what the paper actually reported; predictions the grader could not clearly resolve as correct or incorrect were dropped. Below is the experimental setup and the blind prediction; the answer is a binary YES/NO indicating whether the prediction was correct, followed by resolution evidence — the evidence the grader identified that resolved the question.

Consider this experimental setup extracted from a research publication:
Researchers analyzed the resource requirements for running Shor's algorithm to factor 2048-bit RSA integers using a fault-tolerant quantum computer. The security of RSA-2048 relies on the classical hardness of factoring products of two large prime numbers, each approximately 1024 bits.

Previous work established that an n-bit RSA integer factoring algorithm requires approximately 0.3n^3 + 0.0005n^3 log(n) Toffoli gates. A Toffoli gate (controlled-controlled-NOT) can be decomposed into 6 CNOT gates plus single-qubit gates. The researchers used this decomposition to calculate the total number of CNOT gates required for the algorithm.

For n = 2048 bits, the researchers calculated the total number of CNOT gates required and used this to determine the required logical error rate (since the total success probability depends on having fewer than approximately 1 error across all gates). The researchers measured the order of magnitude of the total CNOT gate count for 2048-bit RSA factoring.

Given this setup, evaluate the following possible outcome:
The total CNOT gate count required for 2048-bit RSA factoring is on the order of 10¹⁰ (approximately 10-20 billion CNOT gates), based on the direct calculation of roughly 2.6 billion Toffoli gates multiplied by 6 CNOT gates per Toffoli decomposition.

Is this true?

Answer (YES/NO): YES